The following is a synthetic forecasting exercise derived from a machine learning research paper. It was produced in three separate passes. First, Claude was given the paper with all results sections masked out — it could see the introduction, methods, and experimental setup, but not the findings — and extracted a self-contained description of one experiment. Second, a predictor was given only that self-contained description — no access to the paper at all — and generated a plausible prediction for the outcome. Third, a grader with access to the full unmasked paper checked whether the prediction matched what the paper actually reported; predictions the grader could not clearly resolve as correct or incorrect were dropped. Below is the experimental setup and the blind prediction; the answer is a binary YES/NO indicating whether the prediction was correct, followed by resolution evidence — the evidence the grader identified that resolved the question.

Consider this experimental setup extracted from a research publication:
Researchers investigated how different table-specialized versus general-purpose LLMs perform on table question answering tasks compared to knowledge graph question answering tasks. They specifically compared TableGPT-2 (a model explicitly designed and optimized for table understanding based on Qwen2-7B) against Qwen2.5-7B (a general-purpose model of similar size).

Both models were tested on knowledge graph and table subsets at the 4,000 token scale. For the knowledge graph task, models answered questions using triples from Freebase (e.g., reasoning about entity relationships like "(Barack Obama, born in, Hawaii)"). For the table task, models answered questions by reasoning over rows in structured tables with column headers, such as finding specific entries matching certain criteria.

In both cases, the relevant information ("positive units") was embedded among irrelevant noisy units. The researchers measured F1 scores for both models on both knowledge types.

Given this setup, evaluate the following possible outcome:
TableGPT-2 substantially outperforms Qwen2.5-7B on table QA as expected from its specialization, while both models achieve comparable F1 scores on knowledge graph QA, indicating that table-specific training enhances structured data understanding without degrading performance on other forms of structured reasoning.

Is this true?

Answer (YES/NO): NO